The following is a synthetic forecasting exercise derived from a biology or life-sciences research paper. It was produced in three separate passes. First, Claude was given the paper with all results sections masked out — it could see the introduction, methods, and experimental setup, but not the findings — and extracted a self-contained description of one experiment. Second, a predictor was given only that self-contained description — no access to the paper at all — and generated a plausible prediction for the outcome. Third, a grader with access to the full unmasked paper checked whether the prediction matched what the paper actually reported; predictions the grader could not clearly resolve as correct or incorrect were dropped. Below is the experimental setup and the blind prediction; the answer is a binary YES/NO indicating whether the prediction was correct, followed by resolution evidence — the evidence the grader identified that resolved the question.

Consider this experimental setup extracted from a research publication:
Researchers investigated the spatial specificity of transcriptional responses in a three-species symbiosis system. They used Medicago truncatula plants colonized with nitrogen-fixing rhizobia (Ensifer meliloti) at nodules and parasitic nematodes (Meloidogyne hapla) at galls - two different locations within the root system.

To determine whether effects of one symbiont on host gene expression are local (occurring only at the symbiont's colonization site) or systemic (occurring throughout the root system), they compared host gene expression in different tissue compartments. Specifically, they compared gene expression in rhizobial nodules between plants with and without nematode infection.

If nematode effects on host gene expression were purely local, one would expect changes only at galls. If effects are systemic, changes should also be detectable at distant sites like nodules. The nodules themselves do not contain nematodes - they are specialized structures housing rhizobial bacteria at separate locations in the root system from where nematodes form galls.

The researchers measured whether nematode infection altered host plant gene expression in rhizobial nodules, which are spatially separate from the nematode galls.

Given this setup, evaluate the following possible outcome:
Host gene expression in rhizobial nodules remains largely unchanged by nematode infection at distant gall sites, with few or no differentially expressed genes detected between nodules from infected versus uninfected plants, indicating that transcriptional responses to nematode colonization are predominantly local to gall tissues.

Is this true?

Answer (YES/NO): NO